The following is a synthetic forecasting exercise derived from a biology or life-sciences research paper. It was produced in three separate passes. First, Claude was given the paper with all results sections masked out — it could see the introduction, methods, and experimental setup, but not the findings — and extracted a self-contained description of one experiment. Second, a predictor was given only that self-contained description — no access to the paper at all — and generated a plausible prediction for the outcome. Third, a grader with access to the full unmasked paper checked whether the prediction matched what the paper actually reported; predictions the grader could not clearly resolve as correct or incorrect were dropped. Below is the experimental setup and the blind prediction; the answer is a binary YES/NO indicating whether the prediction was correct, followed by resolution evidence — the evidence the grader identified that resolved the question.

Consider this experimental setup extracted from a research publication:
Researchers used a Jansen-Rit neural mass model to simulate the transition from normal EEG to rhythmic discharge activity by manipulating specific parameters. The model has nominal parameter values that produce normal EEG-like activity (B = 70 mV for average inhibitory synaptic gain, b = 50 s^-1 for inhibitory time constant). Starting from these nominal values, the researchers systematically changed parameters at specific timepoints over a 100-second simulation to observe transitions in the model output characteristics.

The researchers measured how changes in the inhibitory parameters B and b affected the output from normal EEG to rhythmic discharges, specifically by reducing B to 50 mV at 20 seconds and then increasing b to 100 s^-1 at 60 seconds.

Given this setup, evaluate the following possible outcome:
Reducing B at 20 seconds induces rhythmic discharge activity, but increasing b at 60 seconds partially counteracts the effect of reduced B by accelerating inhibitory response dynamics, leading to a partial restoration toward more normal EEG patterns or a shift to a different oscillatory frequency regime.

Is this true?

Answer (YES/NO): NO